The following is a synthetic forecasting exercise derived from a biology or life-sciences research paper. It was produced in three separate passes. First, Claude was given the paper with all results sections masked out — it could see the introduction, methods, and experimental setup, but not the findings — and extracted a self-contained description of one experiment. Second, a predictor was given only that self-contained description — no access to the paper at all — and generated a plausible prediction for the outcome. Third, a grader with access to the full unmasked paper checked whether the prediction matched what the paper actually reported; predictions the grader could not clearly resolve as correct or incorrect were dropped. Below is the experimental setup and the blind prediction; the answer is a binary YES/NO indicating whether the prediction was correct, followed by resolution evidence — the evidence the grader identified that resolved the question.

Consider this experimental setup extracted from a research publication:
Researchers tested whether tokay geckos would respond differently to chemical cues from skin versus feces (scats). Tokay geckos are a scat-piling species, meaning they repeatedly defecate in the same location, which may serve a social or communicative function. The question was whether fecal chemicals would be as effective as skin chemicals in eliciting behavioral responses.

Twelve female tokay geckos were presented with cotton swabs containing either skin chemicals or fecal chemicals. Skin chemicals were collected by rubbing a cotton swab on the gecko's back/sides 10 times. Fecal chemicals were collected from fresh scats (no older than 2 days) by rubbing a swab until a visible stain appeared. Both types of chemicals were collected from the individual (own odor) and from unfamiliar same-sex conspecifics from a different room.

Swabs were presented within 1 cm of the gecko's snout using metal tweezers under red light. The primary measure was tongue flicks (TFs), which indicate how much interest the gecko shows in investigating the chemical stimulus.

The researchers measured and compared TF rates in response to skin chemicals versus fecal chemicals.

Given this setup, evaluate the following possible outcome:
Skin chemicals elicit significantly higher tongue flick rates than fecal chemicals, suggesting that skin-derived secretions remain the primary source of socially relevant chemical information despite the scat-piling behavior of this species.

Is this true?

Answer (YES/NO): YES